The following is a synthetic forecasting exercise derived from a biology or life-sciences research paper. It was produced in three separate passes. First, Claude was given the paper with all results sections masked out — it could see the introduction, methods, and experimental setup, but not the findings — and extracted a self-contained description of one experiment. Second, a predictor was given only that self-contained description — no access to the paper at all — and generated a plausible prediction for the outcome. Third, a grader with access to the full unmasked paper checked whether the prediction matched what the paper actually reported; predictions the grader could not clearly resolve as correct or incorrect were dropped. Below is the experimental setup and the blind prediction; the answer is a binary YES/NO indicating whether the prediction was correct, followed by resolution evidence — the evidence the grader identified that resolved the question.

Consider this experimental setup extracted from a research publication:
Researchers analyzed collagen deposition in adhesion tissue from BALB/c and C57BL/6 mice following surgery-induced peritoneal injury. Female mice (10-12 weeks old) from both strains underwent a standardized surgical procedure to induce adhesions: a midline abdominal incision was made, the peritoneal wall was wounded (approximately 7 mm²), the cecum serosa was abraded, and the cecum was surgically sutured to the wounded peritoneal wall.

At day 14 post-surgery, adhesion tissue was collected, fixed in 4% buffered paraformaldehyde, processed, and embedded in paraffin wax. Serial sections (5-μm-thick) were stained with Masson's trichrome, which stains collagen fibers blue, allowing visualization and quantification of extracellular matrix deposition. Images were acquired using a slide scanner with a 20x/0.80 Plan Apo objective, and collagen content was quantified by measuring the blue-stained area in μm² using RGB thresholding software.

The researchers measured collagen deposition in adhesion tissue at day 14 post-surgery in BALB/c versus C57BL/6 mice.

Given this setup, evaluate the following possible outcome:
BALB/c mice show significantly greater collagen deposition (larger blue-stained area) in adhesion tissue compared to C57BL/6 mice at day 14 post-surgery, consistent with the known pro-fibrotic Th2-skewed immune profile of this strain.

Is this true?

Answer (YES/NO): YES